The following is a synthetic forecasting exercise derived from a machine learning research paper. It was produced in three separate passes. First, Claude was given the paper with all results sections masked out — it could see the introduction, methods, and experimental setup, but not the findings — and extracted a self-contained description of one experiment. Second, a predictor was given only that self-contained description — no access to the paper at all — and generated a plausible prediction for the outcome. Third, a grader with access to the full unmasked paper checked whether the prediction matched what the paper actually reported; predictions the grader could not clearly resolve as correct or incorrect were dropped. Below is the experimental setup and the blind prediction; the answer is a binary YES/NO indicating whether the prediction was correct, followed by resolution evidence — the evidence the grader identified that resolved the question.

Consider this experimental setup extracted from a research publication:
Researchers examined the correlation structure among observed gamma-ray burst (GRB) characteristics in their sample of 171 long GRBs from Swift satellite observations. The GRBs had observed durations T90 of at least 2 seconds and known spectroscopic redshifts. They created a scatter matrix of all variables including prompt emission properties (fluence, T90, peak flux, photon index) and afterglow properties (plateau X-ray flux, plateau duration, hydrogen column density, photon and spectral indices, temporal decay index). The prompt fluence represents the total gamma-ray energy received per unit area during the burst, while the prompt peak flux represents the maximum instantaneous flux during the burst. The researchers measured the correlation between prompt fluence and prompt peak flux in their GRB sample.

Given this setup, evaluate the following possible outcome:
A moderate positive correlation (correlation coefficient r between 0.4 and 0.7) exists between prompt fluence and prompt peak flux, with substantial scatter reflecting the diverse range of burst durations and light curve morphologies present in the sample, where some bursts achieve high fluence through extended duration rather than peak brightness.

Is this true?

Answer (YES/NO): YES